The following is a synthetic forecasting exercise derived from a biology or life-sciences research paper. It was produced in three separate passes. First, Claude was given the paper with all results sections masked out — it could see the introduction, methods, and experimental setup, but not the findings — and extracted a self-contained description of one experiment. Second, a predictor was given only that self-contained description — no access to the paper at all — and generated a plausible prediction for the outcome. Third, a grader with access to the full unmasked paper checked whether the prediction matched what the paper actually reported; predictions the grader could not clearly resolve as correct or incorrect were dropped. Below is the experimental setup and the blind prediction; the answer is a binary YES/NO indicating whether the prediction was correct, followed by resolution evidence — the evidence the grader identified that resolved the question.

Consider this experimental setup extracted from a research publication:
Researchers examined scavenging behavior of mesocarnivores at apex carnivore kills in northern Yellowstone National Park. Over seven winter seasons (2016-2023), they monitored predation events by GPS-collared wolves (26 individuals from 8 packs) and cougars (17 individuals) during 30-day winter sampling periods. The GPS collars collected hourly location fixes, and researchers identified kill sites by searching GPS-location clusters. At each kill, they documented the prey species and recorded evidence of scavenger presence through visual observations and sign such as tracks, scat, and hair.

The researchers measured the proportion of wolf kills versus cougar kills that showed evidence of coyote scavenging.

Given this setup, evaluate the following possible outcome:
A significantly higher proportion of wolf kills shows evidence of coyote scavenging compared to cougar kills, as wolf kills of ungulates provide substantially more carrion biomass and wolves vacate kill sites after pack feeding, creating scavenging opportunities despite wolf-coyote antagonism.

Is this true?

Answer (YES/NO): YES